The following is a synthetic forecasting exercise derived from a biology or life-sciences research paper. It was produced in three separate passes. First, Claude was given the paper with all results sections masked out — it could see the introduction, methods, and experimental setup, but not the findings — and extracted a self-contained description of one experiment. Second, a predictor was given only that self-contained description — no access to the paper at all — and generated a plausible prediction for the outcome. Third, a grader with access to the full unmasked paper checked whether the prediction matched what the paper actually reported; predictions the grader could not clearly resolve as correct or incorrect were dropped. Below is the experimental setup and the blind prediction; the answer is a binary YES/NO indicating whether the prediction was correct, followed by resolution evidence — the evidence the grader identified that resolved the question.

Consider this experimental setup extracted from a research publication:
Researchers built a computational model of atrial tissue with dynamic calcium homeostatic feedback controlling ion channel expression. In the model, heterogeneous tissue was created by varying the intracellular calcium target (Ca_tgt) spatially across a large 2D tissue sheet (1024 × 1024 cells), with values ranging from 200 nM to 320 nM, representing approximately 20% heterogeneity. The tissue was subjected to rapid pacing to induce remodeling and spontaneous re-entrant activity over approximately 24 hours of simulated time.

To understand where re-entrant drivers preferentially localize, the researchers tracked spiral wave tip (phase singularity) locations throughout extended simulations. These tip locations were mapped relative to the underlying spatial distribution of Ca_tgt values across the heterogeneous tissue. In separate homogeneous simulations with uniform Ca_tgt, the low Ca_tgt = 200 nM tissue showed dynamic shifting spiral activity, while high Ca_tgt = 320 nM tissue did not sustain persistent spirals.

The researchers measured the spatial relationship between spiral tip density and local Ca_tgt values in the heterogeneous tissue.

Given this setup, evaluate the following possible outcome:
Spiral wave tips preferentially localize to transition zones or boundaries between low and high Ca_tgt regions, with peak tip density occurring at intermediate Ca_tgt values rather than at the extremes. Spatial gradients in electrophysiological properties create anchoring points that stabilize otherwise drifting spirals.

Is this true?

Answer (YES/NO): YES